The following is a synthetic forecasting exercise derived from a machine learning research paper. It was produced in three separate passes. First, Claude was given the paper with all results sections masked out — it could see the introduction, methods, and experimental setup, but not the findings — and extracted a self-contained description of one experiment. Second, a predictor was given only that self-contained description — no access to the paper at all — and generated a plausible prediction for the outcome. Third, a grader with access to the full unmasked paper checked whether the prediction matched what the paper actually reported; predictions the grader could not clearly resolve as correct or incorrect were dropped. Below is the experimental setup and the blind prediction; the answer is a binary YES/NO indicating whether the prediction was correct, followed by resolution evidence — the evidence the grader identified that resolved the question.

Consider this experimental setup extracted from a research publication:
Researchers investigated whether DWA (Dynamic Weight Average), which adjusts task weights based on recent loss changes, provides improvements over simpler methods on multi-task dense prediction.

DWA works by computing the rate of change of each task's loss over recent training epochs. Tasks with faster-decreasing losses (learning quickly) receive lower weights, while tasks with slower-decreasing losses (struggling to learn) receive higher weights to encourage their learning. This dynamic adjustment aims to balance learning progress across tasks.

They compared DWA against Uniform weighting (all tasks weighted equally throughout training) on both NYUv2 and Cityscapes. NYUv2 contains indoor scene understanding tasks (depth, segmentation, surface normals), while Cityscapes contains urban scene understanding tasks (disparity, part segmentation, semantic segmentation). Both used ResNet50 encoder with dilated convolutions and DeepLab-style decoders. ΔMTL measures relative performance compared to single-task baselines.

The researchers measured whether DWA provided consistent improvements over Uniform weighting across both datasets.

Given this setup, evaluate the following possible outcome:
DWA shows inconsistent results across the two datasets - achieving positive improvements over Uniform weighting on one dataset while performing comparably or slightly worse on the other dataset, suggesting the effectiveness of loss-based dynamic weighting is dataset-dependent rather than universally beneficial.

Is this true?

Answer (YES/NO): NO